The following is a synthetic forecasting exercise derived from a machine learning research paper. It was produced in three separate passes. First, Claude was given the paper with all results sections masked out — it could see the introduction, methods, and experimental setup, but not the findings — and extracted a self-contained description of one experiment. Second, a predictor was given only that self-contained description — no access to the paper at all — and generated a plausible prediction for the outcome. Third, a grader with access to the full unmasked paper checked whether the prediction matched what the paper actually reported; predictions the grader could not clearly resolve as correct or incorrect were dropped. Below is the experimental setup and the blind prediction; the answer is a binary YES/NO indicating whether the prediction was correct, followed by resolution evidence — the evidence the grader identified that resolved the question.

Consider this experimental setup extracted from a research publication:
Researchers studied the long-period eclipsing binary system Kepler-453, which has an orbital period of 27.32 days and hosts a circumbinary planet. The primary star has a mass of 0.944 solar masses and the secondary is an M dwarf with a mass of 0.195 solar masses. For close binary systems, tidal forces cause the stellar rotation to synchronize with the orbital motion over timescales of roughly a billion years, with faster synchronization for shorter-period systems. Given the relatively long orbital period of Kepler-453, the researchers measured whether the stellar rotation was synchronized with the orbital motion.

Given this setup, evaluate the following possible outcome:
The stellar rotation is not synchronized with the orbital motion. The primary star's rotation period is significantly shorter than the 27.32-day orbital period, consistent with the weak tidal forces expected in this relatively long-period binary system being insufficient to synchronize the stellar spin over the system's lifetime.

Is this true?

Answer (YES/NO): NO